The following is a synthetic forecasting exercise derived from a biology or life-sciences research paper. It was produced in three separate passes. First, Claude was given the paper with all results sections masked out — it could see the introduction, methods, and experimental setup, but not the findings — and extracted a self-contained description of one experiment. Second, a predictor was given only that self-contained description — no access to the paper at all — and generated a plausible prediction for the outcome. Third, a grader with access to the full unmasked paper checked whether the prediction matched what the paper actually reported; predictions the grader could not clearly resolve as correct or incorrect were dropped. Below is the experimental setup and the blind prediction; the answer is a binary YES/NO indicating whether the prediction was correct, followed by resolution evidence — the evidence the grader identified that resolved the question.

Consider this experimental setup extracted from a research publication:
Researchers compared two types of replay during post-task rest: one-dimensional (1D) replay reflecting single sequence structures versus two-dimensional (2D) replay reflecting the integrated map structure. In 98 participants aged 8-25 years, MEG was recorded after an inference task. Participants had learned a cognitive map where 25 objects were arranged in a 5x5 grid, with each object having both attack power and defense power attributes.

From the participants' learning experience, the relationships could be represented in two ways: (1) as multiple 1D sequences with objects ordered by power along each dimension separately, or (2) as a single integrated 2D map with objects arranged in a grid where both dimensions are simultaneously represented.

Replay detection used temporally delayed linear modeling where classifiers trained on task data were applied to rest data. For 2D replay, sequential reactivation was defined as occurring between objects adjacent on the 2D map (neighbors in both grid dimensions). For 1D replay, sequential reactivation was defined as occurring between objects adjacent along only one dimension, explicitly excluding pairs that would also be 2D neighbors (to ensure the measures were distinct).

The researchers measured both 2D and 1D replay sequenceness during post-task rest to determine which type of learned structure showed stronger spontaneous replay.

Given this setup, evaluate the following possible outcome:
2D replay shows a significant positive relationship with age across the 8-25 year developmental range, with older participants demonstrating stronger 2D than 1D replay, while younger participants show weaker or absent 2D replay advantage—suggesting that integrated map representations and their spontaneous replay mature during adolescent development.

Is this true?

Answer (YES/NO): NO